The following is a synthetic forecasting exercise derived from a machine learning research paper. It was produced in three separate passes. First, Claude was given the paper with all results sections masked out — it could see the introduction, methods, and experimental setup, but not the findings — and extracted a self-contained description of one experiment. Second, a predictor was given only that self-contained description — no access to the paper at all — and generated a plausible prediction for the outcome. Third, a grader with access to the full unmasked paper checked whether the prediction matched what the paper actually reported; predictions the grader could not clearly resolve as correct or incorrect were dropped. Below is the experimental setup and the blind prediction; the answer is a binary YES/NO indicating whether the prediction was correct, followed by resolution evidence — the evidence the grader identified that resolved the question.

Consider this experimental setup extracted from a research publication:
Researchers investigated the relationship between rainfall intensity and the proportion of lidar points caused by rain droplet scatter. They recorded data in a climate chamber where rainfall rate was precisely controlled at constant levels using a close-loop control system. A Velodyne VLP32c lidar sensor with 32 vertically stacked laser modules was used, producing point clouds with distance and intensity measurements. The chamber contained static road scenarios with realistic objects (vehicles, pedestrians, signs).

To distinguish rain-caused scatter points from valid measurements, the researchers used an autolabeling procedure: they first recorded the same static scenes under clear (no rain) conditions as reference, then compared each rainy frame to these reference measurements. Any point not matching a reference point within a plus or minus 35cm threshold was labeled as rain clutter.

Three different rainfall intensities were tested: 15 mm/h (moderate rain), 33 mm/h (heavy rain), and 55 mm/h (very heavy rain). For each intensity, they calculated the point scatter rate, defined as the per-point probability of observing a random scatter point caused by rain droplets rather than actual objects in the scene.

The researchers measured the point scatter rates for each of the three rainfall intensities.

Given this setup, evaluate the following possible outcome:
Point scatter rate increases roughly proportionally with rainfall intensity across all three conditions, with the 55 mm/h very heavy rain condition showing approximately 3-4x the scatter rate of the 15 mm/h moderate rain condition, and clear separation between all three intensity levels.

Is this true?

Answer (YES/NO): NO